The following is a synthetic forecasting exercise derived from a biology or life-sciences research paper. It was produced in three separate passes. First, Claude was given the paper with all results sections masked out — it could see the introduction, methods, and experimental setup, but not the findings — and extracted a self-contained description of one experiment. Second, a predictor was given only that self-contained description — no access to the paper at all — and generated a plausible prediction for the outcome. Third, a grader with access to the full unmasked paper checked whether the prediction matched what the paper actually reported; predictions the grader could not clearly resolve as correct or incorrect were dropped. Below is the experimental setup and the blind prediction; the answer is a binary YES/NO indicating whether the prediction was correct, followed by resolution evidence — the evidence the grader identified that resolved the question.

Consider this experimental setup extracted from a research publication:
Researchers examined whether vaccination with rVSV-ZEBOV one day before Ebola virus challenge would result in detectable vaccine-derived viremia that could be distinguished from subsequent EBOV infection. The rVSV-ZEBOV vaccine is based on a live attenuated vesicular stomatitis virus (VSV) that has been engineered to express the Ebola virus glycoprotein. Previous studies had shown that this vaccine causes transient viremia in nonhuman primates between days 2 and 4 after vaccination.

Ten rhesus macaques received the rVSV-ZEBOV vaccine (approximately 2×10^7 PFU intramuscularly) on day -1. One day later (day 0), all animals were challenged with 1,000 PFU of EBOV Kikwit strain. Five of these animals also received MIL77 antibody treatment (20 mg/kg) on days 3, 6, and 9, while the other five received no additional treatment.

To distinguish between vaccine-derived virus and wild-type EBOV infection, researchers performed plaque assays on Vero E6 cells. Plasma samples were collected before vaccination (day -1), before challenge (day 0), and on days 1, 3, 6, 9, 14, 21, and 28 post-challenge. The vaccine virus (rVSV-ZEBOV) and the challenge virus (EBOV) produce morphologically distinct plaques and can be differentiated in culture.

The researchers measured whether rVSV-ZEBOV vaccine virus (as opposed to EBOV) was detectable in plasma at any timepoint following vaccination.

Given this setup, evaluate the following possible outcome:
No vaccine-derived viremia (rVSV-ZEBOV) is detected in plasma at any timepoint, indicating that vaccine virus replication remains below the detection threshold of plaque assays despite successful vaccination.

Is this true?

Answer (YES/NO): NO